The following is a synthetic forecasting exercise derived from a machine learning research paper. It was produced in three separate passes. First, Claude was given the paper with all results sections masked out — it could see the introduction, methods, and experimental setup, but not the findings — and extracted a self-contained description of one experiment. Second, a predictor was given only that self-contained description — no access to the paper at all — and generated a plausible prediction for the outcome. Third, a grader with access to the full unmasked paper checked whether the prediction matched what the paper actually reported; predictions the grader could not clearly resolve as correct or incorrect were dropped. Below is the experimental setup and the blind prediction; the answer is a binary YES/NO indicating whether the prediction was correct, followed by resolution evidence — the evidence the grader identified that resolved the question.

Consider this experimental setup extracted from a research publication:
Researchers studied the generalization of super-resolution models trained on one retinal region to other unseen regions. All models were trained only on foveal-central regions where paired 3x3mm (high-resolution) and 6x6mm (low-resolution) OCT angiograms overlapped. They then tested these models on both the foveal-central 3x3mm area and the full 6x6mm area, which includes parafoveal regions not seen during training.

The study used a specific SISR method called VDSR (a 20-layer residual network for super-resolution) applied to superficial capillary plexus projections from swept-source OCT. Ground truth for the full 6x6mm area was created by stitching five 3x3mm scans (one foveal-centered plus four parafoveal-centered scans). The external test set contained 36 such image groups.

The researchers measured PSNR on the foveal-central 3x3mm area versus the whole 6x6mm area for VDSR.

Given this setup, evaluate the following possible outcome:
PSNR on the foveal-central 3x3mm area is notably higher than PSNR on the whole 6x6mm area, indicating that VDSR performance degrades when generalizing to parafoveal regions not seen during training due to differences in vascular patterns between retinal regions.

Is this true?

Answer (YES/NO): NO